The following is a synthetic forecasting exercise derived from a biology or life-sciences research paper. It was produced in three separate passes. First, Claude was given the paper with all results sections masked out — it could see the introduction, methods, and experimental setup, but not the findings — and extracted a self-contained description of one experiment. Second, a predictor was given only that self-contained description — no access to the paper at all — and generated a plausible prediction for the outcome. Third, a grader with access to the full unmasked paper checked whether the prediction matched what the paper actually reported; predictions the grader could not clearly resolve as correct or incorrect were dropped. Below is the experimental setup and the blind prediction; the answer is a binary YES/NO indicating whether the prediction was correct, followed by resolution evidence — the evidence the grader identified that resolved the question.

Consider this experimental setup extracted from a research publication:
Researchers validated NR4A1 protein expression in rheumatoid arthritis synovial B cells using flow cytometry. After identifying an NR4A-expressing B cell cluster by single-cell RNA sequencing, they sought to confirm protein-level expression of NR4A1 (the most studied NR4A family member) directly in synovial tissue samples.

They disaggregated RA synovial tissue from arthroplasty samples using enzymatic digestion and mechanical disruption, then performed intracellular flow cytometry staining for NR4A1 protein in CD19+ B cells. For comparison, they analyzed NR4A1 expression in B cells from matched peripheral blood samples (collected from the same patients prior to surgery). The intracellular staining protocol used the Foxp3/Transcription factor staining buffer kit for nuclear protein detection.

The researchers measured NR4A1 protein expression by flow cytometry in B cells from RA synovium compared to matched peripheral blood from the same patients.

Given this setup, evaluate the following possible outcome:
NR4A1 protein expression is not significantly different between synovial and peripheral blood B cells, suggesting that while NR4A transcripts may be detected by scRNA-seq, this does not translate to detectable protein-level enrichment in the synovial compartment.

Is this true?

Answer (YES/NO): NO